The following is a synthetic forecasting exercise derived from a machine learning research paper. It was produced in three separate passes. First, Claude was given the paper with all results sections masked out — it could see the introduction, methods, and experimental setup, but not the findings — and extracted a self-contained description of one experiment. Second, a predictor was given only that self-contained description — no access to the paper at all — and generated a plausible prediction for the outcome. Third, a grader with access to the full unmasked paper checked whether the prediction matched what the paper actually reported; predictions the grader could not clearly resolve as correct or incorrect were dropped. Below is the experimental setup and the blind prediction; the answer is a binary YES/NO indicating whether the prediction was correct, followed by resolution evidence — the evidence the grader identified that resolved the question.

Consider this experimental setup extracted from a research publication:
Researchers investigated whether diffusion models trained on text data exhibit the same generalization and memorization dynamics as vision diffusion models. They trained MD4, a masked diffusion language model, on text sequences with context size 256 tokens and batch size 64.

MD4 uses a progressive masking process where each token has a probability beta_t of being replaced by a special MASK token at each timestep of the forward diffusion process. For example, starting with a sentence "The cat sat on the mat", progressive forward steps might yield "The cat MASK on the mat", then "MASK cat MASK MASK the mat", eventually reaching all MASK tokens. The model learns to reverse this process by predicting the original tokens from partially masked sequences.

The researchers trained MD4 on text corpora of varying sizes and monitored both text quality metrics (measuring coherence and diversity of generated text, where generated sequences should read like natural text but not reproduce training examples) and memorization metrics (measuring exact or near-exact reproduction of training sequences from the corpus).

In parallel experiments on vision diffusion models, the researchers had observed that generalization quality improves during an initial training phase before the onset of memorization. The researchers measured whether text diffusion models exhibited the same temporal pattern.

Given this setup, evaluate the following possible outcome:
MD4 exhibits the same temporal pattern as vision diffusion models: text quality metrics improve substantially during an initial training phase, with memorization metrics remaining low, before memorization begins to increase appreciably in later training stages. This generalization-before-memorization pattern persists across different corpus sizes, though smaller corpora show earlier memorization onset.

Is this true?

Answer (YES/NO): YES